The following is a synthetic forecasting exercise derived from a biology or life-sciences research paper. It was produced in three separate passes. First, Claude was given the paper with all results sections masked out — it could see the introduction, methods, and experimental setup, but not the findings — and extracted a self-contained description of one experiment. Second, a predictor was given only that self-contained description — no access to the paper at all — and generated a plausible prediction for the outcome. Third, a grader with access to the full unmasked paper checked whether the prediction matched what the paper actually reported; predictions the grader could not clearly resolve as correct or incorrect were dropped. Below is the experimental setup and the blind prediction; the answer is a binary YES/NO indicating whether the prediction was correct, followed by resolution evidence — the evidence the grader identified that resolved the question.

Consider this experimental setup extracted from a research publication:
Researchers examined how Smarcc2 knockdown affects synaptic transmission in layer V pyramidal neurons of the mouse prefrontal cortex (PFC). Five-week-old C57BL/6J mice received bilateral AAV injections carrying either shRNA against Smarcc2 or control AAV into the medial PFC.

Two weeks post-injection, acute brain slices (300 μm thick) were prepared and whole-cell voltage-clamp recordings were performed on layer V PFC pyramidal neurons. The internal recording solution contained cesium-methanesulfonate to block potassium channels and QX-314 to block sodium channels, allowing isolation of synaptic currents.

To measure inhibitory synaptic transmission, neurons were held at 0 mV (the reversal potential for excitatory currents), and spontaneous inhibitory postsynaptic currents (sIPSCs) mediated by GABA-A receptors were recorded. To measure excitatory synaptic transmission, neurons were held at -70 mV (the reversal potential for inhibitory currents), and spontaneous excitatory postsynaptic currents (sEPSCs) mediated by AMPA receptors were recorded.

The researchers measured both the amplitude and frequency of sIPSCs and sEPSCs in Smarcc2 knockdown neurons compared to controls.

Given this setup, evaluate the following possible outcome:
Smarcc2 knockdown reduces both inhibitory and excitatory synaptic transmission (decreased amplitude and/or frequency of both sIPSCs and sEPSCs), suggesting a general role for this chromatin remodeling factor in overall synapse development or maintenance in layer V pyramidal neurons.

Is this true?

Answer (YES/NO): YES